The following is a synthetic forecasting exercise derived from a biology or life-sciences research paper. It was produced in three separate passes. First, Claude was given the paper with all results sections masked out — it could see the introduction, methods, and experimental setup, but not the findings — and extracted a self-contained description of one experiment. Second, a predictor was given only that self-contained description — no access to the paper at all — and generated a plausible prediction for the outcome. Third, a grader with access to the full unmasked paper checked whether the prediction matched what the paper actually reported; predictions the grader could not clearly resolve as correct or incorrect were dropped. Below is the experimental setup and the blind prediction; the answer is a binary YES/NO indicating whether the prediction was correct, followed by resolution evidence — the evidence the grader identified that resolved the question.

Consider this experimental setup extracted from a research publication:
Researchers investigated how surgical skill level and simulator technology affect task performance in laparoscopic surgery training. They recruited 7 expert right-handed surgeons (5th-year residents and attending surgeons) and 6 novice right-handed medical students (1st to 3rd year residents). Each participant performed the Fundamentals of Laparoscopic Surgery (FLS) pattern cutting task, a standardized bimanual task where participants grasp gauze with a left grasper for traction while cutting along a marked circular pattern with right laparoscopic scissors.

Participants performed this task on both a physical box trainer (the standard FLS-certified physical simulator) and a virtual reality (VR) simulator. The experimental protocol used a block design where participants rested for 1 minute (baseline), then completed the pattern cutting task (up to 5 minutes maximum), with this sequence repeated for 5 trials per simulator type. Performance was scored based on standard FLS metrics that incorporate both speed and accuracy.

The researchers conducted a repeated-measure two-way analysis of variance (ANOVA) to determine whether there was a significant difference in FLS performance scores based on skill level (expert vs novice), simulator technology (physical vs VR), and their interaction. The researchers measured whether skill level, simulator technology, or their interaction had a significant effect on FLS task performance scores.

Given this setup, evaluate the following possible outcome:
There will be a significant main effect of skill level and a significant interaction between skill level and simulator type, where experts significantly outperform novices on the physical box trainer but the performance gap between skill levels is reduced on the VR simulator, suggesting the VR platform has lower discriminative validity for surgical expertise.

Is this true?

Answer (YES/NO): NO